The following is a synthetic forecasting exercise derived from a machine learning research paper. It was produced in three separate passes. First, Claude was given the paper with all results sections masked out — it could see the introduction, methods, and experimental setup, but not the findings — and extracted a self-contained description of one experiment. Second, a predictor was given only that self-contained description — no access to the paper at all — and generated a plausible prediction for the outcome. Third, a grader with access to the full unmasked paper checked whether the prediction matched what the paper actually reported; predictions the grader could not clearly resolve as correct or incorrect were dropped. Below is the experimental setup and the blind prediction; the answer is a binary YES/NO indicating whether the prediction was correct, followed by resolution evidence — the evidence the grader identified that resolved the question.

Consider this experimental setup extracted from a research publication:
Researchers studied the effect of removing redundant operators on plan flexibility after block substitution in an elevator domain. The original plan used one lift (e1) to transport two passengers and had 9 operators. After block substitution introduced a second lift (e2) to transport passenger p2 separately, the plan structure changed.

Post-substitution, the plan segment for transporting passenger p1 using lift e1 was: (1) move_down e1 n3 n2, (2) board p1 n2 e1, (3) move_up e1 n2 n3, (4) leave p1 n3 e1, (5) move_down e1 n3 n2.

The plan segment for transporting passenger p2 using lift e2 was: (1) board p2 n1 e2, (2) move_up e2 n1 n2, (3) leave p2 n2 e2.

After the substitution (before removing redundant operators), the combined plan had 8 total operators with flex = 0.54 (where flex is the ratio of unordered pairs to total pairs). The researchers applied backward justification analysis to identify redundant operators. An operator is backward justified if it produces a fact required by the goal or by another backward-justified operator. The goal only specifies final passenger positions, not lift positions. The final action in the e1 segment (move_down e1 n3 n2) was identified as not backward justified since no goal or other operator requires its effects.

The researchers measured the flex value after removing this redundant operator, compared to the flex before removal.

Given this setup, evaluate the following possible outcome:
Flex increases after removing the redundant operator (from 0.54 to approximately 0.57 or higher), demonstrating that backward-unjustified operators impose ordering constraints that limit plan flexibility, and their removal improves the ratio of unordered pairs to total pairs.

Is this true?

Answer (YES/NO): YES